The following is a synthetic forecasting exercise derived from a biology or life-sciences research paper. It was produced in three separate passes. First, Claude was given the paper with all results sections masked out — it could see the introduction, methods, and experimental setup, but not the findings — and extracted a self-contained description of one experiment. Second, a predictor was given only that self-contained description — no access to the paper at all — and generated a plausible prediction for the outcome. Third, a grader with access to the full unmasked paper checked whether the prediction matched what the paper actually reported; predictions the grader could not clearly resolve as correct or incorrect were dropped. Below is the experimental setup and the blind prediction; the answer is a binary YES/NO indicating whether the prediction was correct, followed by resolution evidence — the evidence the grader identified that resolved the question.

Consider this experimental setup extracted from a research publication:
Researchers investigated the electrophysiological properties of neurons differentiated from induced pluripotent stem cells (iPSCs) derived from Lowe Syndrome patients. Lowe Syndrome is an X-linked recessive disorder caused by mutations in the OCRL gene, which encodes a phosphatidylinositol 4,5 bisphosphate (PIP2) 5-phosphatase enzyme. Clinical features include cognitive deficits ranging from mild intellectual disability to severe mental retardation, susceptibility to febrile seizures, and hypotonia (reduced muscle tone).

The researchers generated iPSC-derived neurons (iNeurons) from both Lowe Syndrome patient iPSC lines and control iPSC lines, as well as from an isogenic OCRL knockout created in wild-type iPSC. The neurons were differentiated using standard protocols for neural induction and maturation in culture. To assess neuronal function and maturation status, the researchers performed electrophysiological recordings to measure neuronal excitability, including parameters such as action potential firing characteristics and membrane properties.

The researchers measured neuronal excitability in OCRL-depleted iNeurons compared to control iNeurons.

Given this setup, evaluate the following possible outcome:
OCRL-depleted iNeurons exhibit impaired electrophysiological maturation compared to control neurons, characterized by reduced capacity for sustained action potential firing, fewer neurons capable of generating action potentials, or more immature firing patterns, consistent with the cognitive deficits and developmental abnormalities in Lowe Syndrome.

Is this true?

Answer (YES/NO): YES